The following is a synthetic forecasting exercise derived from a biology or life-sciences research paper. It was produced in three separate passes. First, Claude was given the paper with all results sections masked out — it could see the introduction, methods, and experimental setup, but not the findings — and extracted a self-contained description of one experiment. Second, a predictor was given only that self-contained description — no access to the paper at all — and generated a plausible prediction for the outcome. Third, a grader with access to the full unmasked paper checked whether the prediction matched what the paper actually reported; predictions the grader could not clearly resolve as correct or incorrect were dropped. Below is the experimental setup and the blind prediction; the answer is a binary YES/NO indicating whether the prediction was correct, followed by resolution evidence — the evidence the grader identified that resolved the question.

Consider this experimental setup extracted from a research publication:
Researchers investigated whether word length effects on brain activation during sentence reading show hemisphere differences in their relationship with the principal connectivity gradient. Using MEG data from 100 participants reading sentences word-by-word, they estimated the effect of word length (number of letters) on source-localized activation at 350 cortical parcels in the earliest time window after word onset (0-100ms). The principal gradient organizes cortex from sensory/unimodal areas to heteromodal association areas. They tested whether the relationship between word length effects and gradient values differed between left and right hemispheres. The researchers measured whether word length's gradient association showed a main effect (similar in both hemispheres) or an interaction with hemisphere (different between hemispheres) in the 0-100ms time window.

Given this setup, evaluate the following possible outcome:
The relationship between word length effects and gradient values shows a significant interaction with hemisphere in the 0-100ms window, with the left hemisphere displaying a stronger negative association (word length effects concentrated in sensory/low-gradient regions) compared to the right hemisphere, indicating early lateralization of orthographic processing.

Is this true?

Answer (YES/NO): YES